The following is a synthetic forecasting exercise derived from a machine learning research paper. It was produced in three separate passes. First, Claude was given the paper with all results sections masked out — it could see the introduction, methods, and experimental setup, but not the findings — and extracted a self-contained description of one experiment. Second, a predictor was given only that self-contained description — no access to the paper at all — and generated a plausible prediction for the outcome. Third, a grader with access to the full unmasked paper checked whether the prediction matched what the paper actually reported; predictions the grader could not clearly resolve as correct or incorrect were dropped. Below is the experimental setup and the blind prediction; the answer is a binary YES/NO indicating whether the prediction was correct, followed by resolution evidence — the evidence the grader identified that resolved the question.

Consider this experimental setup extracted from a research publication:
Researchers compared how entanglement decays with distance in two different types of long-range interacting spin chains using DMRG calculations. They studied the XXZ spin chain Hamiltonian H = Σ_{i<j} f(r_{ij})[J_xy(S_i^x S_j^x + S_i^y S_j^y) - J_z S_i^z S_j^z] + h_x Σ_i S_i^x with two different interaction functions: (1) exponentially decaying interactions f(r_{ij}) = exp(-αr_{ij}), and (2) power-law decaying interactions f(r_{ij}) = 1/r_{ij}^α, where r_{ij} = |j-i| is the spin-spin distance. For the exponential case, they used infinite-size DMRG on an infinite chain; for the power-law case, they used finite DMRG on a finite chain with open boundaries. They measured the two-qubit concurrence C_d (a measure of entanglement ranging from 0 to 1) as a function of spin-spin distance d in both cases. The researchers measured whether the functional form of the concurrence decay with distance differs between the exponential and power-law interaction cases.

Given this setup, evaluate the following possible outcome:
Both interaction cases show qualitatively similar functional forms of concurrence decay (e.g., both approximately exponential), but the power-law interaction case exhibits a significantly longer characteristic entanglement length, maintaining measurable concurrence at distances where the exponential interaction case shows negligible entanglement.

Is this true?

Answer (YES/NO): NO